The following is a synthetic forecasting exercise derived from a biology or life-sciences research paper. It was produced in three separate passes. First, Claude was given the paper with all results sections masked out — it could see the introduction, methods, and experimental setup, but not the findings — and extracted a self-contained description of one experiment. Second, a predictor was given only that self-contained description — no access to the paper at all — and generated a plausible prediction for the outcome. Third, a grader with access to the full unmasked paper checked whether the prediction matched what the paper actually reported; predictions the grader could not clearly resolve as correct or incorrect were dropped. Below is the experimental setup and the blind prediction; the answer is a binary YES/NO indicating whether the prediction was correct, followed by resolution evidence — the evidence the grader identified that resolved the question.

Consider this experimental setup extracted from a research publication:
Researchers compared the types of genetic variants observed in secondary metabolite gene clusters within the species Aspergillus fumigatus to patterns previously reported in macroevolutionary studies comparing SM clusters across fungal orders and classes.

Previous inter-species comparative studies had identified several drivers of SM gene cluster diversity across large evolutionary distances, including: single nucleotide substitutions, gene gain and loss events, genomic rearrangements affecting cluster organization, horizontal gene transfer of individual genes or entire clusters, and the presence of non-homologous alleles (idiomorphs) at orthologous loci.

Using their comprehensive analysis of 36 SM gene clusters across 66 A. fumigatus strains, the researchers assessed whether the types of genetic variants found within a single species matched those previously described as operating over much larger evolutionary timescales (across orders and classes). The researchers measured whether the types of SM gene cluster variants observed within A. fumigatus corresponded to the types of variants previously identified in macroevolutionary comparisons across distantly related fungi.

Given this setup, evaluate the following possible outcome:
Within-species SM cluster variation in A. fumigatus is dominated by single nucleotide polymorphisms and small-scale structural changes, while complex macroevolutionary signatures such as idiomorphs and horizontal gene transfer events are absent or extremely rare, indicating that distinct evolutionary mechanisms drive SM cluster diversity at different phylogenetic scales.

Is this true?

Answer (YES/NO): NO